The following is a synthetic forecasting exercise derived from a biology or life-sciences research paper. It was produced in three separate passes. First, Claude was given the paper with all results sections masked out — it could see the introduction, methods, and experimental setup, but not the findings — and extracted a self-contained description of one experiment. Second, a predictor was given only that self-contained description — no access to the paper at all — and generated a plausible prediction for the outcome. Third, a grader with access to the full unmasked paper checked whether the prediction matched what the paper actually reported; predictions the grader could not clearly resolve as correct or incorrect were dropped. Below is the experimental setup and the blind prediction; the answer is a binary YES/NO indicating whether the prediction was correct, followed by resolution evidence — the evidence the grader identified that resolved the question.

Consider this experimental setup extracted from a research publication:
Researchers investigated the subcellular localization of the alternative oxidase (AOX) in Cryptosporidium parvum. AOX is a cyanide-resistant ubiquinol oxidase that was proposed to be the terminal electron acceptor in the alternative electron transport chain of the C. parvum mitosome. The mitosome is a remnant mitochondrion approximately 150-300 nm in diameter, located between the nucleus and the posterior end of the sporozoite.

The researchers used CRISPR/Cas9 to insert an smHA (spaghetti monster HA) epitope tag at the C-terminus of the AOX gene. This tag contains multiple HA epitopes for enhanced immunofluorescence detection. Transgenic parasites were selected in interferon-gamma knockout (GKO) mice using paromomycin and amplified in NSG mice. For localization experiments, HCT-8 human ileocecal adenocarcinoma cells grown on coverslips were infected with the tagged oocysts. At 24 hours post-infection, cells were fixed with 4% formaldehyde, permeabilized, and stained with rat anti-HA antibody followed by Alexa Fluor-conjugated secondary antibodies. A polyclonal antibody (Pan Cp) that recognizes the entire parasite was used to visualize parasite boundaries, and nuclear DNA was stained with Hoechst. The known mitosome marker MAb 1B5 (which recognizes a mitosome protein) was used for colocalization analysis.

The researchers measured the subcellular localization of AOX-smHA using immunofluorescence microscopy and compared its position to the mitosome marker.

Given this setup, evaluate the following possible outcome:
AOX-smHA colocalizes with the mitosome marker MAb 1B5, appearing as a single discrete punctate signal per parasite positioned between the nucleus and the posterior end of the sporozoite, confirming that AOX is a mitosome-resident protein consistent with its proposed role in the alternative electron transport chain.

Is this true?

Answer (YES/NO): NO